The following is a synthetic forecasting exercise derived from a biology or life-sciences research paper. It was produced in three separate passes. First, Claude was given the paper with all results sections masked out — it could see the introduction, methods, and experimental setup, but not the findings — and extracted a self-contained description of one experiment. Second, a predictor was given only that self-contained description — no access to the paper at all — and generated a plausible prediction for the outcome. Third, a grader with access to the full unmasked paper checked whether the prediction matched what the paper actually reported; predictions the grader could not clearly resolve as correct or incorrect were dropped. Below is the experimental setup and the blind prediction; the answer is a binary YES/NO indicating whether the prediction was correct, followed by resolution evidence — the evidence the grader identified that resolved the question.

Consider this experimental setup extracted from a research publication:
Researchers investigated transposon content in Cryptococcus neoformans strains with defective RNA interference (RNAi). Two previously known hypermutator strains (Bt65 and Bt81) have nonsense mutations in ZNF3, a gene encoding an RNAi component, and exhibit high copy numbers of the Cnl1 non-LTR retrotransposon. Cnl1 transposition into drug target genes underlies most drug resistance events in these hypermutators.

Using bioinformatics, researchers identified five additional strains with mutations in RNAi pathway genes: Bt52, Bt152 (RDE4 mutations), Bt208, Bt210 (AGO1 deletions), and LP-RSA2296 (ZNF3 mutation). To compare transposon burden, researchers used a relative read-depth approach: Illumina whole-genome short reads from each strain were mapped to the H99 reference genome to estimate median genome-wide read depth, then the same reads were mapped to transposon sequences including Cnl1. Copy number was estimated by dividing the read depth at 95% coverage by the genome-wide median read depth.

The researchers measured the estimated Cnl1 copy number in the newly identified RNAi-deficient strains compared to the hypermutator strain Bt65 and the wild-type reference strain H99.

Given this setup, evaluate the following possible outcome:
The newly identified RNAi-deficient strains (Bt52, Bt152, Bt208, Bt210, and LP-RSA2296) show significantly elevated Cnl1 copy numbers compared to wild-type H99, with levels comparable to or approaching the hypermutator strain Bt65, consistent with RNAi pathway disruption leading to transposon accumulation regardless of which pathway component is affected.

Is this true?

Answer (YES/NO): NO